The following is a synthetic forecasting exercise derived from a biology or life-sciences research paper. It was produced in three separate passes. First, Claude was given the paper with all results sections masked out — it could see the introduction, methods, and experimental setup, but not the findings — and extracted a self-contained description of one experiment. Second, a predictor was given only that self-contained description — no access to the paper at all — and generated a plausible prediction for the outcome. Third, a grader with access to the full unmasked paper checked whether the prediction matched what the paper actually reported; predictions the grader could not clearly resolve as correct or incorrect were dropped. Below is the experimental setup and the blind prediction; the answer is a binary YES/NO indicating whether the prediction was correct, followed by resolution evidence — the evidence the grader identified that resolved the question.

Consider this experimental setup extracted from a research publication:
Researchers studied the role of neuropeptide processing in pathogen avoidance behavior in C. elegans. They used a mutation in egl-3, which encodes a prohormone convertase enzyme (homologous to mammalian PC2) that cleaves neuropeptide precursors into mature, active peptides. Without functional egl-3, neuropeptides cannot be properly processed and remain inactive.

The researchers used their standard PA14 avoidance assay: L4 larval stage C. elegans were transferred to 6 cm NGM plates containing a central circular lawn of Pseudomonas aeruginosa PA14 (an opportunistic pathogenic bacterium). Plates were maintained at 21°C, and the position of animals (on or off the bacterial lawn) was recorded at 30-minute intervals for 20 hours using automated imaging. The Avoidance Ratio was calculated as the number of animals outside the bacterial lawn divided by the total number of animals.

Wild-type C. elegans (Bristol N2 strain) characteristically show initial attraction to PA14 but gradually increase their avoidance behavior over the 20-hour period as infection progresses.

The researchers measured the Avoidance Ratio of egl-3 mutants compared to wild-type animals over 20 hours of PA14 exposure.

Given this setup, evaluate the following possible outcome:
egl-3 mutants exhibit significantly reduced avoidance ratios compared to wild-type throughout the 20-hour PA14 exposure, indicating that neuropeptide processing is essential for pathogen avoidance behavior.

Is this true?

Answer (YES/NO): YES